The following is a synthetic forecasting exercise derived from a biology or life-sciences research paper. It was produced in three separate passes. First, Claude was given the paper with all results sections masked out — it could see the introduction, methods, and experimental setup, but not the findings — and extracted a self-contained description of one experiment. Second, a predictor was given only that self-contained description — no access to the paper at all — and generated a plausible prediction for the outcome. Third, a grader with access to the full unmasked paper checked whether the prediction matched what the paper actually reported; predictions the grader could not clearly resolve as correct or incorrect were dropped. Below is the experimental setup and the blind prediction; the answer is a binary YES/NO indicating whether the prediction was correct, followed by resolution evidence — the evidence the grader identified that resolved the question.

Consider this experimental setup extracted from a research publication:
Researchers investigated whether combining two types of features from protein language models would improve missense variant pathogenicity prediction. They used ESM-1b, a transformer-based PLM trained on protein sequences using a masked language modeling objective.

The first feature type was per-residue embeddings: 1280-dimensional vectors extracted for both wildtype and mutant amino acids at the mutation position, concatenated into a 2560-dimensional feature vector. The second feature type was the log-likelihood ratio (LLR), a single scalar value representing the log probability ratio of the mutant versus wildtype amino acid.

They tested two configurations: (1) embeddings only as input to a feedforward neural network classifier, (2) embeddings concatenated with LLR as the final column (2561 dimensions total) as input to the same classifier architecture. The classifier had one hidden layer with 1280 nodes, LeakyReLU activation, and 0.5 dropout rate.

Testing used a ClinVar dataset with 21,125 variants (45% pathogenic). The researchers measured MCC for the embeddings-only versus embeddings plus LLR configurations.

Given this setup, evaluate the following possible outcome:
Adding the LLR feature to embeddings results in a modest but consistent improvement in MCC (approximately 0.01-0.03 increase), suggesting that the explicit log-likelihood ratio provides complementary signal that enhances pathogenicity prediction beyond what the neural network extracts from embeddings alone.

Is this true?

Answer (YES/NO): NO